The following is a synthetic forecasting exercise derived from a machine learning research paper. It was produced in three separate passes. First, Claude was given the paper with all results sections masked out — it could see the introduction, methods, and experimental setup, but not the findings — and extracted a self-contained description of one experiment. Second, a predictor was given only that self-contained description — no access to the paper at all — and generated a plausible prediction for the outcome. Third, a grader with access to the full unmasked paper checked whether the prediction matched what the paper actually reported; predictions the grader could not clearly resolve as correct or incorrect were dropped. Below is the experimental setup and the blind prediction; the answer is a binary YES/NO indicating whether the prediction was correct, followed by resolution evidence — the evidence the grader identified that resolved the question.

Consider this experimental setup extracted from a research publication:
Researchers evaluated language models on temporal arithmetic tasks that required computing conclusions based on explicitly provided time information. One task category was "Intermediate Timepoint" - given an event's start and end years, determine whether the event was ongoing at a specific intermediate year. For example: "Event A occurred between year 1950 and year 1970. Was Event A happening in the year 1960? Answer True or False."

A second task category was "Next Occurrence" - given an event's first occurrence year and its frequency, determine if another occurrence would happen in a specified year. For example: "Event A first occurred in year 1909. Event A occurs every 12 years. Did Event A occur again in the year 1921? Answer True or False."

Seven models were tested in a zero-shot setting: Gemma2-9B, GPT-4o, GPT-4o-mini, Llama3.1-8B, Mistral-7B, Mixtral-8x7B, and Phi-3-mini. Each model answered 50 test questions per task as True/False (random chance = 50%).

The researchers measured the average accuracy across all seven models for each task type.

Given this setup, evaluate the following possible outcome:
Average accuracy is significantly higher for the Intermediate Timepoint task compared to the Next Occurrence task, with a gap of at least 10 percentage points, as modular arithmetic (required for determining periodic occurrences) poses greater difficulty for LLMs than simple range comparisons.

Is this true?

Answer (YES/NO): YES